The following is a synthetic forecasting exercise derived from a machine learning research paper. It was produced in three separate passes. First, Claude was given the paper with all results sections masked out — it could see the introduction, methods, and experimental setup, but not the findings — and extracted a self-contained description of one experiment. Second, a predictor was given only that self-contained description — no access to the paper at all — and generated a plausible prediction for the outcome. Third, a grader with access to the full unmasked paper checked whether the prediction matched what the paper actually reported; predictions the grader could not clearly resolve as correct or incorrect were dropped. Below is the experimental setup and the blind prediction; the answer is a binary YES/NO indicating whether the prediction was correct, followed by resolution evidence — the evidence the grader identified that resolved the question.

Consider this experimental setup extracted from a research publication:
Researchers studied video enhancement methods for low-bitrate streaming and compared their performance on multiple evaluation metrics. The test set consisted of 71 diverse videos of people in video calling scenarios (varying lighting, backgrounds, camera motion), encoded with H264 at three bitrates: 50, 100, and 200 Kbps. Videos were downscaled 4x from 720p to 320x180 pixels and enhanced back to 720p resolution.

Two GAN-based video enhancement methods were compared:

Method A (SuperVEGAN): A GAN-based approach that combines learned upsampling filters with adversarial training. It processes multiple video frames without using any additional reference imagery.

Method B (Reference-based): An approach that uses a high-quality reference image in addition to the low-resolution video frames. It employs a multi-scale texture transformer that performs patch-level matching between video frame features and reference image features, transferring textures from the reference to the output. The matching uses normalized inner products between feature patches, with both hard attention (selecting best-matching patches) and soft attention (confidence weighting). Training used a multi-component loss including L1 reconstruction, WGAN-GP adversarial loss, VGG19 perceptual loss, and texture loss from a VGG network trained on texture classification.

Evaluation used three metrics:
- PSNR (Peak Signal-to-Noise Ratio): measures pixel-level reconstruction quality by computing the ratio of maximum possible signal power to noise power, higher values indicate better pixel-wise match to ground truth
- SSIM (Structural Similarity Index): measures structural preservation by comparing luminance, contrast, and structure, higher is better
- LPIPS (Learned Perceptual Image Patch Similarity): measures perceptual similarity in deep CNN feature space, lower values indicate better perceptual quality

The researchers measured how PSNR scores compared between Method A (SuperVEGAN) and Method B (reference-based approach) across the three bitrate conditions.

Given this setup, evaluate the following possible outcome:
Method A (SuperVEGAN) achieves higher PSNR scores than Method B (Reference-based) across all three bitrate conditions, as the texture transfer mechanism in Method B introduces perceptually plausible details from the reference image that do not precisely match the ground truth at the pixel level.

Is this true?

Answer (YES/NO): YES